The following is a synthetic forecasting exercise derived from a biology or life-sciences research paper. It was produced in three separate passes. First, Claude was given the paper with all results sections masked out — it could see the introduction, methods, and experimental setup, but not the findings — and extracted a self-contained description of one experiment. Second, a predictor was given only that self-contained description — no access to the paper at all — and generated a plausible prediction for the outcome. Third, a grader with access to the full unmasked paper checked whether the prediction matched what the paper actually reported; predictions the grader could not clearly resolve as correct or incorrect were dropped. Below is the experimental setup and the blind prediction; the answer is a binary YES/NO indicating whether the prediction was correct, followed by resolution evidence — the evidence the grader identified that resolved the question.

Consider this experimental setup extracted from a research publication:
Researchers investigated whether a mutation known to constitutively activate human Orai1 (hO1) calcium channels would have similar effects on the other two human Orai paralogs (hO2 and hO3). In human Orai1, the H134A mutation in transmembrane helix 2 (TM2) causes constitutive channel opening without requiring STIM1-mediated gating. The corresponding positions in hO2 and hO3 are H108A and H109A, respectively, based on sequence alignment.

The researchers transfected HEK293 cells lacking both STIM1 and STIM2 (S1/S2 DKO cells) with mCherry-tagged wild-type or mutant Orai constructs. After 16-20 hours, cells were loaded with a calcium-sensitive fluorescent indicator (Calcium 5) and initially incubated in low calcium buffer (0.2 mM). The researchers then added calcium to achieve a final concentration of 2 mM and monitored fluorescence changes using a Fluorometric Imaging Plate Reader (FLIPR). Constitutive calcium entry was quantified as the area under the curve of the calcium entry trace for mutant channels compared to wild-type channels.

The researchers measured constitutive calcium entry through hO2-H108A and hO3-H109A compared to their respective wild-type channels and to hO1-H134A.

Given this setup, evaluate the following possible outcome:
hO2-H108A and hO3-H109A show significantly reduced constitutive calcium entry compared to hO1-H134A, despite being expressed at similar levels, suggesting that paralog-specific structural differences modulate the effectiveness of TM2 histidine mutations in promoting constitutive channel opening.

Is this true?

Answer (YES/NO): NO